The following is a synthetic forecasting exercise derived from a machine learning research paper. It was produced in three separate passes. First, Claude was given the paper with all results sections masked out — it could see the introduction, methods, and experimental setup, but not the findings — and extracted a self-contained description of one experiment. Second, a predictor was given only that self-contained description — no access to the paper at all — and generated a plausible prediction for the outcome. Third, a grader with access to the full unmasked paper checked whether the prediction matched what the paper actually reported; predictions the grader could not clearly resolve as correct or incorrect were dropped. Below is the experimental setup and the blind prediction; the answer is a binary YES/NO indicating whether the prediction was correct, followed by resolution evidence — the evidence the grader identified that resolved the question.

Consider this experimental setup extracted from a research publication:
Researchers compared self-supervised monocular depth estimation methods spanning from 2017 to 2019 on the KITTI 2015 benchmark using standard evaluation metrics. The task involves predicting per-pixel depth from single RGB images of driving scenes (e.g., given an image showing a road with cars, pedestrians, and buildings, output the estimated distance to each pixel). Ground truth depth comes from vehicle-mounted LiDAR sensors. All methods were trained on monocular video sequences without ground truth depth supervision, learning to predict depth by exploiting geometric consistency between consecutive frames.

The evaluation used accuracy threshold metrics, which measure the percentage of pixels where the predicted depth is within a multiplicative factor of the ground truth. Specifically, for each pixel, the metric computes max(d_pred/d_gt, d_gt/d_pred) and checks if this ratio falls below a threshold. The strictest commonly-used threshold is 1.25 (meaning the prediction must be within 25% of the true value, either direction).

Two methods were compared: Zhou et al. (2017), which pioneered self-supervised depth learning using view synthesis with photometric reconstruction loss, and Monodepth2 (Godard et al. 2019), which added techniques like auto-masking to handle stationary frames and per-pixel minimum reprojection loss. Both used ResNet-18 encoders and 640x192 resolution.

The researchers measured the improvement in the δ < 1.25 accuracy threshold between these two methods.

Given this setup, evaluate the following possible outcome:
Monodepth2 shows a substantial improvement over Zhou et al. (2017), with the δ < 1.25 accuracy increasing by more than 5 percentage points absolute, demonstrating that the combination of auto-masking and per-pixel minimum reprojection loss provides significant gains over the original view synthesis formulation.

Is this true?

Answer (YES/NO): YES